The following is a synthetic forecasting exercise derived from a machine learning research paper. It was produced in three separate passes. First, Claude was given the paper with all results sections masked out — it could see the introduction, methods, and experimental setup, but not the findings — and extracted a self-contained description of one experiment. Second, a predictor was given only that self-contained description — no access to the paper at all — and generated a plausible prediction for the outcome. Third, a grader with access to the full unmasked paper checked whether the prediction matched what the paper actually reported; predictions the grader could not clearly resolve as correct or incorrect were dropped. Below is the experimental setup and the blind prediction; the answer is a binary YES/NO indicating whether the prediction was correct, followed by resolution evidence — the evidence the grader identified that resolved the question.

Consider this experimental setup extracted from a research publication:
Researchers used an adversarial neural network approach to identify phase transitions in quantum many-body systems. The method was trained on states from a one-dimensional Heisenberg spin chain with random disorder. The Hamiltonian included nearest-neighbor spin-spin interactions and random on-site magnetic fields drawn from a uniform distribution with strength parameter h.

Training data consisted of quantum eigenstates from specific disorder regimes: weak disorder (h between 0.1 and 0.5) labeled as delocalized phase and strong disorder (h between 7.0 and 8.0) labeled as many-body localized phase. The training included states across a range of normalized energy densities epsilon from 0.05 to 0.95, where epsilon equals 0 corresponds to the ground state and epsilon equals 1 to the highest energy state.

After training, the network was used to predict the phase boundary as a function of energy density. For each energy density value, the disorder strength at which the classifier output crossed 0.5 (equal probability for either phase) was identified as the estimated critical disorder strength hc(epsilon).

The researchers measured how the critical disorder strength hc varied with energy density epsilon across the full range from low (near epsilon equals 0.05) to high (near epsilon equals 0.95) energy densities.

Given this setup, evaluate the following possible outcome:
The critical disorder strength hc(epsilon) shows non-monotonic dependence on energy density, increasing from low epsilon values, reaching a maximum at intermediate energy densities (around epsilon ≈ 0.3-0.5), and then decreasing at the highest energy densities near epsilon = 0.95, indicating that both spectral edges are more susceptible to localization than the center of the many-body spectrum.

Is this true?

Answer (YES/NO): YES